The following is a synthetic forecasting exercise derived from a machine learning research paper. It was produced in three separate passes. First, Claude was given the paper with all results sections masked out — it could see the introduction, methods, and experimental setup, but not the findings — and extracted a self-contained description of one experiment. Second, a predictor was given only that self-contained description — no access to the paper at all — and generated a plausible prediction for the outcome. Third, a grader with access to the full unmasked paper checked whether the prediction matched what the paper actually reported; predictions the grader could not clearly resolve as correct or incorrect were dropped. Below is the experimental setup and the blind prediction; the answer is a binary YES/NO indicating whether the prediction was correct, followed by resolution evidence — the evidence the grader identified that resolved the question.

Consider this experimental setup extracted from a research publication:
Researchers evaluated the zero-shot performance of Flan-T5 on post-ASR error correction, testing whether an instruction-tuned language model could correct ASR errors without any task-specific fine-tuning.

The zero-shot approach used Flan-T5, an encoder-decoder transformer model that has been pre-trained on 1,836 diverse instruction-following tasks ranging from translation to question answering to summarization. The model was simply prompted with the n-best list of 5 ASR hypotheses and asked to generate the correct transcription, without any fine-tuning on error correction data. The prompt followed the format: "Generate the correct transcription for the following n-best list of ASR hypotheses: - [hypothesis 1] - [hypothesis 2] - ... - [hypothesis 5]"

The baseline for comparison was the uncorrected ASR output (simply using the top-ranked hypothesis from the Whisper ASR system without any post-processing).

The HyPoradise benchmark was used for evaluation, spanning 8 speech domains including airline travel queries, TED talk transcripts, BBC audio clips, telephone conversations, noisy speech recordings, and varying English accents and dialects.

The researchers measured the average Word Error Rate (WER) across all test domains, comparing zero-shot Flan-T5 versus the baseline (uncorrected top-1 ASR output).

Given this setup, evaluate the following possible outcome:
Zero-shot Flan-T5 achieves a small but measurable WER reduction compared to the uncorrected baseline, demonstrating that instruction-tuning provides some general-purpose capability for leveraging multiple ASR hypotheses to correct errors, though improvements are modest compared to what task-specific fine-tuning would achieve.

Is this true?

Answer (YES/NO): NO